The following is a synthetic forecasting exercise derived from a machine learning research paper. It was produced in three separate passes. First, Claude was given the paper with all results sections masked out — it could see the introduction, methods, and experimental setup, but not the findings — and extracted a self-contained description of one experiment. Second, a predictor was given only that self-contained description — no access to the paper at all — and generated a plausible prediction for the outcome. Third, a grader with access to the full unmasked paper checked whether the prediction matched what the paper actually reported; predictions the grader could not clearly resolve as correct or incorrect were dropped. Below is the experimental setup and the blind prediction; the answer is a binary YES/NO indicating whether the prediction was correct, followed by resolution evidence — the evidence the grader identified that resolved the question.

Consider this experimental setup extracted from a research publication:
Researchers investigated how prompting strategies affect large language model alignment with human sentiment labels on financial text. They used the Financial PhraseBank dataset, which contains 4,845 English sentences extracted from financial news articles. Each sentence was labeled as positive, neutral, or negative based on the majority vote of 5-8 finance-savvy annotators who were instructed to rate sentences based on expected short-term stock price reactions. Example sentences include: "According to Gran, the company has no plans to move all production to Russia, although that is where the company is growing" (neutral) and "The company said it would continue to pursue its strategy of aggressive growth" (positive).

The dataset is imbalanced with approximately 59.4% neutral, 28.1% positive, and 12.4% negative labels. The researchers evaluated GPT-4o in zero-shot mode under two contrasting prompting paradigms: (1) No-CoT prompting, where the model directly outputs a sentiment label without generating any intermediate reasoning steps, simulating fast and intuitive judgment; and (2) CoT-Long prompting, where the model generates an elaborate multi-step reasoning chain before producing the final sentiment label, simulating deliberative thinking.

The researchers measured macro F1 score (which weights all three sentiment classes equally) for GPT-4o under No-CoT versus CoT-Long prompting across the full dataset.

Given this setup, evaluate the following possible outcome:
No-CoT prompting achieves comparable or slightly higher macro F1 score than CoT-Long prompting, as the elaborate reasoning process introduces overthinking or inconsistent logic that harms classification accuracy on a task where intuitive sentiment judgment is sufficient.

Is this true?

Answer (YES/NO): YES